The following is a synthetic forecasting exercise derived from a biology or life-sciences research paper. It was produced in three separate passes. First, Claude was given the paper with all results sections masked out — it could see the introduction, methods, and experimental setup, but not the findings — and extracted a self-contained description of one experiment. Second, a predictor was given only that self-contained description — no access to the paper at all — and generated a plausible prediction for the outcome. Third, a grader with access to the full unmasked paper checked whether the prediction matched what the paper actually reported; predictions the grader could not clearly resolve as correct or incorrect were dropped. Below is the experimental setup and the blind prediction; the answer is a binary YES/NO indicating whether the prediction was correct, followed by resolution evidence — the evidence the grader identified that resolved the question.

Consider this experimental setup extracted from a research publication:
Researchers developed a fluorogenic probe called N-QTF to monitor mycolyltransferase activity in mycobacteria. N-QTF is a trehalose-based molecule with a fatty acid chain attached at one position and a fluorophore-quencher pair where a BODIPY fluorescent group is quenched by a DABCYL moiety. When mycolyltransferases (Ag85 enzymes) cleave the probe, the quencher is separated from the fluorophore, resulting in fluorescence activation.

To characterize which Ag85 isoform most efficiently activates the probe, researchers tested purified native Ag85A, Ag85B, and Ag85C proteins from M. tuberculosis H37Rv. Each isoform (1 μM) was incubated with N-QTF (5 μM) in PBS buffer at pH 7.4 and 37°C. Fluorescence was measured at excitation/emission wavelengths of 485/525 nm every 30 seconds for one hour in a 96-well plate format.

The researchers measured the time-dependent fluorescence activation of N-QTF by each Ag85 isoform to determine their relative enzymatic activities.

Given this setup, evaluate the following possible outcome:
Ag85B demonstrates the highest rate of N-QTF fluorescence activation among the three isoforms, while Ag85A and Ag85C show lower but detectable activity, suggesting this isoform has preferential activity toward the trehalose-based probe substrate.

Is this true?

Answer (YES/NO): NO